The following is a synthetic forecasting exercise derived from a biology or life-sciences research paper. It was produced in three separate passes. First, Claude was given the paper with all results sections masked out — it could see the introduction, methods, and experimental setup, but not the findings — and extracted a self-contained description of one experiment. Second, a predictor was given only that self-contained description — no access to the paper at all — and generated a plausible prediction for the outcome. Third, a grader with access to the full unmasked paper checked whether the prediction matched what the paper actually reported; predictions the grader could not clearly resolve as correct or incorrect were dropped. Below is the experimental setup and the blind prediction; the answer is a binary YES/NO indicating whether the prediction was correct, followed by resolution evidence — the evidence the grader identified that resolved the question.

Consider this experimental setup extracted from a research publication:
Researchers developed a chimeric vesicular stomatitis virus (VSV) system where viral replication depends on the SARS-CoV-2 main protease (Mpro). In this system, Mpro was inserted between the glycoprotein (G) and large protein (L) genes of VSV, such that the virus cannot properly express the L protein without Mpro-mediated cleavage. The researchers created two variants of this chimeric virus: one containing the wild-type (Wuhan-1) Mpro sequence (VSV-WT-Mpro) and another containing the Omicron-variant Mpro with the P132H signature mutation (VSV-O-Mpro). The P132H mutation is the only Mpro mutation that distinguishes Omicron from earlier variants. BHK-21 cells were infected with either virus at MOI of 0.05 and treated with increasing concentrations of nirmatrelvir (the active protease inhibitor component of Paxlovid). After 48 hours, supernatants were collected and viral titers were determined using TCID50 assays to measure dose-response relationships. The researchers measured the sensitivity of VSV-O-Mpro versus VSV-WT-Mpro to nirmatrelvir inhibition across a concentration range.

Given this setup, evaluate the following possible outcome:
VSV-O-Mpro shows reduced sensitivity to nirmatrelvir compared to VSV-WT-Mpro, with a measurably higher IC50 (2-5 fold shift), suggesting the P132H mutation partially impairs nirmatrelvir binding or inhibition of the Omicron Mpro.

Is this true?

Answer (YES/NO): NO